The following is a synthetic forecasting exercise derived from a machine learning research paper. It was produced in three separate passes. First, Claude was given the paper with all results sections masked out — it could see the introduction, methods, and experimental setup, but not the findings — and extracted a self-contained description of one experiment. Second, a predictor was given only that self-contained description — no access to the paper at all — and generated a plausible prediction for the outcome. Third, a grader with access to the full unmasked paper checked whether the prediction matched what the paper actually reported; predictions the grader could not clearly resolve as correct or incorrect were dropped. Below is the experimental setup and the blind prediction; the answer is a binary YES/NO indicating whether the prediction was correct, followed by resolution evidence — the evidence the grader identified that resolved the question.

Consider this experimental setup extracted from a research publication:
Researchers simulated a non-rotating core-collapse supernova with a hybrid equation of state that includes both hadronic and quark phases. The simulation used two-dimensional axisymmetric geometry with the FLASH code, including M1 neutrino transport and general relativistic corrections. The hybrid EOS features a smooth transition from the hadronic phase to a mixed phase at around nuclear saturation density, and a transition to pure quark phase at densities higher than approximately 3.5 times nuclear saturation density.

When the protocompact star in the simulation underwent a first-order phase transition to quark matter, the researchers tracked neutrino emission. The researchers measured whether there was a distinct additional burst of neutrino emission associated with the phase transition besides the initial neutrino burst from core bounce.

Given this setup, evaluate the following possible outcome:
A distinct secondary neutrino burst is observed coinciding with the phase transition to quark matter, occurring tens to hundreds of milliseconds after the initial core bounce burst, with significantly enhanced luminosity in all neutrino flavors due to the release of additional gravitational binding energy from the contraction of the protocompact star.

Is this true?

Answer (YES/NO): NO